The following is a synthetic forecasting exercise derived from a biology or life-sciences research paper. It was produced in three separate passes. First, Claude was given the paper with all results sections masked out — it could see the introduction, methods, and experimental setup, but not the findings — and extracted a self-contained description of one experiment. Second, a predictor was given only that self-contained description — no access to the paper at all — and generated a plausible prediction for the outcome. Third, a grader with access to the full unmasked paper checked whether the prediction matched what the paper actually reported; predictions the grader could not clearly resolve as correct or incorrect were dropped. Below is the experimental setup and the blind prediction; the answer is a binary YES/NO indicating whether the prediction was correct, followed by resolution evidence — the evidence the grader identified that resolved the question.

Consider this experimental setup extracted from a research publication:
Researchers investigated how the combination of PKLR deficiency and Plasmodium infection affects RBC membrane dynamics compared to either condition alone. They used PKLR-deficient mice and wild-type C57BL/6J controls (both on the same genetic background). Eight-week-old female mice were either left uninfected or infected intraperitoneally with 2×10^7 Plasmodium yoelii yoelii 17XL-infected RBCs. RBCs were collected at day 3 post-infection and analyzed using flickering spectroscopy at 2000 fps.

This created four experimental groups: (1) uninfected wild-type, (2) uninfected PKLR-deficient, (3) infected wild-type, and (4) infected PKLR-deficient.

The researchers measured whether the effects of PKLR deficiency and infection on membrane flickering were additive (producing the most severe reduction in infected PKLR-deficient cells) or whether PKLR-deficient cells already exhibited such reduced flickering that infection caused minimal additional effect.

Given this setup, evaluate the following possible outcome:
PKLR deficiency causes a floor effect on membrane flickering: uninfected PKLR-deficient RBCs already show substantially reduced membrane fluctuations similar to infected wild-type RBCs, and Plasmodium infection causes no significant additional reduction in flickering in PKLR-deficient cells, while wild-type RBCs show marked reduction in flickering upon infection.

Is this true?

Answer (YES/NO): NO